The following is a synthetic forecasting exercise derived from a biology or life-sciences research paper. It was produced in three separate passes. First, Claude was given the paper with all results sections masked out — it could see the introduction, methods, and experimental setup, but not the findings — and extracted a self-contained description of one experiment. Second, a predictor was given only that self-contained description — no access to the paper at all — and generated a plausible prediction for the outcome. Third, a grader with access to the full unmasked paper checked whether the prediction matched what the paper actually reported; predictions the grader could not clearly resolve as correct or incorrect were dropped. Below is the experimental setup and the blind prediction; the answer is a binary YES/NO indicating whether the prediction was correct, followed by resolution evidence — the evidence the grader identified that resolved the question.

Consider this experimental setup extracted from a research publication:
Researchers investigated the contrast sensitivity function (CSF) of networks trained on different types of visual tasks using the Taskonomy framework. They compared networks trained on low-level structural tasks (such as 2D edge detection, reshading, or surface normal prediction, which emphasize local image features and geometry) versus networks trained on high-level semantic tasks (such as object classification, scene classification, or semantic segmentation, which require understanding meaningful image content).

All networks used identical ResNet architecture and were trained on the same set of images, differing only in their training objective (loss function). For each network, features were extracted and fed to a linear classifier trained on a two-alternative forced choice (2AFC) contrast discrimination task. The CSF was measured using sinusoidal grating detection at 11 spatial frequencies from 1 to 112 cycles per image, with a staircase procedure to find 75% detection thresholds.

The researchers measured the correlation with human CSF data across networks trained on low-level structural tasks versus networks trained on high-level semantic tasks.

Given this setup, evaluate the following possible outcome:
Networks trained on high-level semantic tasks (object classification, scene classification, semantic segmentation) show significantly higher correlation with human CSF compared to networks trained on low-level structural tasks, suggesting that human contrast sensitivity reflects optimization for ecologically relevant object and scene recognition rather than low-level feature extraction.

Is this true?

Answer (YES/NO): NO